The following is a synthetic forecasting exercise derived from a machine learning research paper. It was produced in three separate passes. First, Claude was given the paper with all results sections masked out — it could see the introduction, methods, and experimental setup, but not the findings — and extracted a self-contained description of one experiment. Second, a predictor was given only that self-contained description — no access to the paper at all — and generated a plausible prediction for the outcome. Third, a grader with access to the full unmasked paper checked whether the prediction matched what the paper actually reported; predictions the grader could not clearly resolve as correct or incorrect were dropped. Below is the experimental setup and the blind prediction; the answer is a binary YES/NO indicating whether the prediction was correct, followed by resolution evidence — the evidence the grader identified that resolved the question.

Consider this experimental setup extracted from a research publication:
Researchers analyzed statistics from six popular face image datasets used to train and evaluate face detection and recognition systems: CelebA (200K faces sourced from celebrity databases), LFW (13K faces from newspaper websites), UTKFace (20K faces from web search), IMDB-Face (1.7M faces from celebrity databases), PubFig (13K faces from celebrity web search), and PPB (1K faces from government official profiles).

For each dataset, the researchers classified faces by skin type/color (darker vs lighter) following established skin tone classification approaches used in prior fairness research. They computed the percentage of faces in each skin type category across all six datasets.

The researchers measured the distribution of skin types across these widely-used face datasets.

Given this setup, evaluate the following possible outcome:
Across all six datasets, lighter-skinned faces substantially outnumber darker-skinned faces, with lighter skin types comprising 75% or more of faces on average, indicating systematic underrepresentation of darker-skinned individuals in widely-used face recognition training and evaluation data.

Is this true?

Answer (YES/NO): YES